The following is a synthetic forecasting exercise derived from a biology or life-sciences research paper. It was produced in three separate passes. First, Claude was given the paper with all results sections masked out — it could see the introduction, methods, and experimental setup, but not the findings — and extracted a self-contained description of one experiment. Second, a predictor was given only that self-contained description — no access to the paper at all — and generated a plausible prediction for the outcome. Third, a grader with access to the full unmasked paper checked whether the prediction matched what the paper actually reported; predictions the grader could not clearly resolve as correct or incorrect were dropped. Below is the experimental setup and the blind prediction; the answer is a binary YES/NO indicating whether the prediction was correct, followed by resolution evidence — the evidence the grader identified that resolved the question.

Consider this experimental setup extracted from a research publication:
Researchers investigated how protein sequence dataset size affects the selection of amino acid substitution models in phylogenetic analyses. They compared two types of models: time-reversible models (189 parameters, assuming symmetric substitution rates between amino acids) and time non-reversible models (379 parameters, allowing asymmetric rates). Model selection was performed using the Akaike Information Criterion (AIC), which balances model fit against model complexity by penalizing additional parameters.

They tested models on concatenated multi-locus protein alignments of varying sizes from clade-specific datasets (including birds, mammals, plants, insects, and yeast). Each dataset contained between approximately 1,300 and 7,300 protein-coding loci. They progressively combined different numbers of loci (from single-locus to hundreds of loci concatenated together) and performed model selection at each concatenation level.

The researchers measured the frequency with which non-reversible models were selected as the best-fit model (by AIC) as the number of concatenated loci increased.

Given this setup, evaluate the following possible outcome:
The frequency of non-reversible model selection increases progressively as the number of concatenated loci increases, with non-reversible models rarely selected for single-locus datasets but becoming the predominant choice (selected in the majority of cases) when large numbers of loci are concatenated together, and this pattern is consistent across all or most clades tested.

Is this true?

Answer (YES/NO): NO